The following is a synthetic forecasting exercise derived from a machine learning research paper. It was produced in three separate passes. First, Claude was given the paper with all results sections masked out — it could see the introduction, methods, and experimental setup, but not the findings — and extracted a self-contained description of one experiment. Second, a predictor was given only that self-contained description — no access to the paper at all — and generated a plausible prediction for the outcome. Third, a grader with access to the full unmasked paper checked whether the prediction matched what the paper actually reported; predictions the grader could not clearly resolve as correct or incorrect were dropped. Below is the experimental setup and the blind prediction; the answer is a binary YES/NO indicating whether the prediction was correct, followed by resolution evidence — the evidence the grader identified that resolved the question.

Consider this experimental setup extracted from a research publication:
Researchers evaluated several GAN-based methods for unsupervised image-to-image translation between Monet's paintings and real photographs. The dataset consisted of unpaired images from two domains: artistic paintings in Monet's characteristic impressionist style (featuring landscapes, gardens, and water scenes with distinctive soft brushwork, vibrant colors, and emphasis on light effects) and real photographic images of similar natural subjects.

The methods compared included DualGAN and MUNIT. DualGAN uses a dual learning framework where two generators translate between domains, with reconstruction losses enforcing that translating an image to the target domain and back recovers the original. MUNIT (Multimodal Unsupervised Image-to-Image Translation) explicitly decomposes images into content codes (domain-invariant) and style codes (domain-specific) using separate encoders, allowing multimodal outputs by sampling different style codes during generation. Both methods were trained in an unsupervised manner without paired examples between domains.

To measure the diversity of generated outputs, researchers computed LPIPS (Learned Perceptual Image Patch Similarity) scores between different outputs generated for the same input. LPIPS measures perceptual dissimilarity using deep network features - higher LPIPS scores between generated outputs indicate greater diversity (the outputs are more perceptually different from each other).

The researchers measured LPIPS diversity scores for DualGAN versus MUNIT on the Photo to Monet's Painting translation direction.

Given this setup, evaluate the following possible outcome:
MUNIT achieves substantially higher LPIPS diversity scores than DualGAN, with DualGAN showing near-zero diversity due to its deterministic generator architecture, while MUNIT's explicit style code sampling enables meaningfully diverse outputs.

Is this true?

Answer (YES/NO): NO